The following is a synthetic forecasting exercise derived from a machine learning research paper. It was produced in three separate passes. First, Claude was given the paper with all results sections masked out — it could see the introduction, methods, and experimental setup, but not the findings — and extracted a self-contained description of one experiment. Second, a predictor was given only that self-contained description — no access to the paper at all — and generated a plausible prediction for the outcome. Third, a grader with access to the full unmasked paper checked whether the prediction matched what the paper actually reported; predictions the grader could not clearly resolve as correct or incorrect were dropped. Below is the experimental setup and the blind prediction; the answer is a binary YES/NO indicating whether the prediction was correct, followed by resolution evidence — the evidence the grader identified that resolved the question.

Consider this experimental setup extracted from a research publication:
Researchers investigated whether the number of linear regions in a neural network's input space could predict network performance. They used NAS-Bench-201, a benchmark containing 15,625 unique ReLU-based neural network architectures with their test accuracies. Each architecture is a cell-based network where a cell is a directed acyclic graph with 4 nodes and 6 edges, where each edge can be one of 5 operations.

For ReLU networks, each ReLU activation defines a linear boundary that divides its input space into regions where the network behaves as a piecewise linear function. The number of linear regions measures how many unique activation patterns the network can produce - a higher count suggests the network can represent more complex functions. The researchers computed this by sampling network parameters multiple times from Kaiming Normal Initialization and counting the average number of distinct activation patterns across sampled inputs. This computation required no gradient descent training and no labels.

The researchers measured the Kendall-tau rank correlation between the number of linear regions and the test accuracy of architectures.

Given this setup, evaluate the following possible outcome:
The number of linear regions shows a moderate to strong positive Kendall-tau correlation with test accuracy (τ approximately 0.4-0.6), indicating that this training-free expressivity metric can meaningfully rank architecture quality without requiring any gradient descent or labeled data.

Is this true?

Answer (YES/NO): YES